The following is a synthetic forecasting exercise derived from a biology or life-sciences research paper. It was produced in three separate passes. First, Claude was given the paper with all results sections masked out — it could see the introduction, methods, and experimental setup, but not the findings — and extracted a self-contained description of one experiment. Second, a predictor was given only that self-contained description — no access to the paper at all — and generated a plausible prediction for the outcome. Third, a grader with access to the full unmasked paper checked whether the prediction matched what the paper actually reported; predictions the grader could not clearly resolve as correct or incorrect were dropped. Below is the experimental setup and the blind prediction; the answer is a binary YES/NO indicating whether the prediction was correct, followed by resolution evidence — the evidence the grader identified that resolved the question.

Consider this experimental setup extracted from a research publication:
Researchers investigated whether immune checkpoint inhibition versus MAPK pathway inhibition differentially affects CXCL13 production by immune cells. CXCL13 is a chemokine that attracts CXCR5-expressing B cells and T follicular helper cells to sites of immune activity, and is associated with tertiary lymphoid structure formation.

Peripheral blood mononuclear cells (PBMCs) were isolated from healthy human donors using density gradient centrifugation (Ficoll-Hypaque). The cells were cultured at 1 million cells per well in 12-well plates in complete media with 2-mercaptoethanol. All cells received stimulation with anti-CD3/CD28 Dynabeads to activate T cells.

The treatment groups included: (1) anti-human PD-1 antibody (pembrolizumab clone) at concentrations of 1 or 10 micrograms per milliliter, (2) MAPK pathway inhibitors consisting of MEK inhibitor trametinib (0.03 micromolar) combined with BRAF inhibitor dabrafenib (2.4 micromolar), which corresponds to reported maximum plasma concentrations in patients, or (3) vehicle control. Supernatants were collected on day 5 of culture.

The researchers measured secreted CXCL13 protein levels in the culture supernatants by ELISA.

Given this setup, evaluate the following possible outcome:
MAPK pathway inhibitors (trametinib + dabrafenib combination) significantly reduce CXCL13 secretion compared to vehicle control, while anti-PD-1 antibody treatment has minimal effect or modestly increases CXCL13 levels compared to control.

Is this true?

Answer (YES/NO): NO